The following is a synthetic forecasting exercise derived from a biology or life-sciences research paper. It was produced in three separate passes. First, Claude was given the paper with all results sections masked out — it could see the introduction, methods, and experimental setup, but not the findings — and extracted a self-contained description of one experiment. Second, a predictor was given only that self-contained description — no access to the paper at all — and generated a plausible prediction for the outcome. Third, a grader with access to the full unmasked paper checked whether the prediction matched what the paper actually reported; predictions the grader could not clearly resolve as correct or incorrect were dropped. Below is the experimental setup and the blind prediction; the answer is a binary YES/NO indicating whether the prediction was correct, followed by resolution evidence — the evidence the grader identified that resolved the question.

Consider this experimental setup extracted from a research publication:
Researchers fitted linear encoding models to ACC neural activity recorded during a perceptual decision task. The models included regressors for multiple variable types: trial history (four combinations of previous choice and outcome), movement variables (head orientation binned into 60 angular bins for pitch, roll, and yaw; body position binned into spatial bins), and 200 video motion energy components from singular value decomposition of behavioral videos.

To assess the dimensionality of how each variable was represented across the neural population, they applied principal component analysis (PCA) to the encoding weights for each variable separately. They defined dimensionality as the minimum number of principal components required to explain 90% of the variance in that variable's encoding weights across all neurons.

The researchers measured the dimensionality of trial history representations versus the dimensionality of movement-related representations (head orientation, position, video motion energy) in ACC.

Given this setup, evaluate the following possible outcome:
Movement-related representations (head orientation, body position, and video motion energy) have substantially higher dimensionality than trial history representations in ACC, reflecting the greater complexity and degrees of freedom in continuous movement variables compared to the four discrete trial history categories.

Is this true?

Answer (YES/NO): NO